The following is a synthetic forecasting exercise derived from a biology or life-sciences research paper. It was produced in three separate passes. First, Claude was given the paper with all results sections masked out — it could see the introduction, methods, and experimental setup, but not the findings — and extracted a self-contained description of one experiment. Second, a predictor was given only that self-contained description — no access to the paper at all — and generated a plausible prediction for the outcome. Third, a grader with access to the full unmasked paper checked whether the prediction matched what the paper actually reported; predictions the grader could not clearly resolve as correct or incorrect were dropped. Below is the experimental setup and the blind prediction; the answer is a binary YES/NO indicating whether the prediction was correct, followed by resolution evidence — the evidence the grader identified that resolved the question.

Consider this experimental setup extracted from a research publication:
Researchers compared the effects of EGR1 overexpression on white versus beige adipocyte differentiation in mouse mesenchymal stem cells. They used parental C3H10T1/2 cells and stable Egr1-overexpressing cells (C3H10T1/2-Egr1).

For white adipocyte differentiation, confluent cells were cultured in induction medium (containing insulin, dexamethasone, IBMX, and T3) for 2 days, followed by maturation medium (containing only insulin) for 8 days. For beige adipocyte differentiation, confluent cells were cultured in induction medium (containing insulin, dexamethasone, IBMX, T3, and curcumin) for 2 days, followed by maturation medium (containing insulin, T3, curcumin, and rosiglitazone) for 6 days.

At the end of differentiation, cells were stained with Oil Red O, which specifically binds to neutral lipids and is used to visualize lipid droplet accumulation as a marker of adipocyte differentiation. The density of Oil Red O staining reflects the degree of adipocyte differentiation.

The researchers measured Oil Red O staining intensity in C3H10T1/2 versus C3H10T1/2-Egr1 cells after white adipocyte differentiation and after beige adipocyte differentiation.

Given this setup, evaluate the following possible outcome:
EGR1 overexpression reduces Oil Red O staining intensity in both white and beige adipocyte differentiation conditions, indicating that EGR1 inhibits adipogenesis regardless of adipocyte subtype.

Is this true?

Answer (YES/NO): NO